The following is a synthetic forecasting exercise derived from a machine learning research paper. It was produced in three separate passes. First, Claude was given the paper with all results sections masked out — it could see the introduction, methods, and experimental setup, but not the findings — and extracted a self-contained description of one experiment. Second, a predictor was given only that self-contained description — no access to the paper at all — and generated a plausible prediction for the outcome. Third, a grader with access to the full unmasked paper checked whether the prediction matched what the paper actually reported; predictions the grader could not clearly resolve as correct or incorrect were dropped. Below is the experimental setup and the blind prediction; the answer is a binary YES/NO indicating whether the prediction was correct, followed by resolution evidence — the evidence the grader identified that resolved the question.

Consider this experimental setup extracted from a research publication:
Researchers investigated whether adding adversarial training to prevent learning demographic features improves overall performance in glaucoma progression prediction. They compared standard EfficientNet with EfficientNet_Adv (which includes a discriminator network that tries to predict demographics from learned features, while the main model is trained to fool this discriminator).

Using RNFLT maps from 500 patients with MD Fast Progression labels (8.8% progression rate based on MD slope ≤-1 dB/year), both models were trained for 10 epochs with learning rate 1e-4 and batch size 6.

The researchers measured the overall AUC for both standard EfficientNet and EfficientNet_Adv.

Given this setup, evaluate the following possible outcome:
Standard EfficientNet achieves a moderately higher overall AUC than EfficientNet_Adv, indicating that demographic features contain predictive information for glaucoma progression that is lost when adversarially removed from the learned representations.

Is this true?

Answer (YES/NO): YES